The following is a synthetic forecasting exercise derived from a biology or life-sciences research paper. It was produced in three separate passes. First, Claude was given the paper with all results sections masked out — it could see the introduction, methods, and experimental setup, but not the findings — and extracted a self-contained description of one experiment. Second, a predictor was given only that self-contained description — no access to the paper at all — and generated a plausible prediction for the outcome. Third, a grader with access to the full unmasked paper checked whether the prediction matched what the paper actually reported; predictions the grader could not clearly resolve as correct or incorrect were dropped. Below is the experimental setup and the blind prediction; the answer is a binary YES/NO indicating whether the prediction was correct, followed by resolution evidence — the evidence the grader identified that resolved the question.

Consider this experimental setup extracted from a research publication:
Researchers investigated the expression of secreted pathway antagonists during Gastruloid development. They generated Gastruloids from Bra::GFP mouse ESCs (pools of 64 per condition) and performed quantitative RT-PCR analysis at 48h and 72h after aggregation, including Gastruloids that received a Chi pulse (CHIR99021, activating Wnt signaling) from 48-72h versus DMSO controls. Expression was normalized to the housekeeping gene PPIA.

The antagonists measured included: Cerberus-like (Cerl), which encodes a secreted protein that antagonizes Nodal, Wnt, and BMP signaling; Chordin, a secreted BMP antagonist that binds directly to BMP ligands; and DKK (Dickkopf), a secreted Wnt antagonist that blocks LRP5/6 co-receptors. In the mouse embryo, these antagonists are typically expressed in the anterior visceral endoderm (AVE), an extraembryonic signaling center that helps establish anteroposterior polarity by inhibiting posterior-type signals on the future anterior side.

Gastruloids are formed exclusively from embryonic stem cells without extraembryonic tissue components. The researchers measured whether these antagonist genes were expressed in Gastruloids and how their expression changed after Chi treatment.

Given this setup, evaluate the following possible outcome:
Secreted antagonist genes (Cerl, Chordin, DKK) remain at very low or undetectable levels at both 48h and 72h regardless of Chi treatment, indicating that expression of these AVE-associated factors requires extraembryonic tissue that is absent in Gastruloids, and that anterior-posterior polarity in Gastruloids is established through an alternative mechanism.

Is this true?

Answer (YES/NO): NO